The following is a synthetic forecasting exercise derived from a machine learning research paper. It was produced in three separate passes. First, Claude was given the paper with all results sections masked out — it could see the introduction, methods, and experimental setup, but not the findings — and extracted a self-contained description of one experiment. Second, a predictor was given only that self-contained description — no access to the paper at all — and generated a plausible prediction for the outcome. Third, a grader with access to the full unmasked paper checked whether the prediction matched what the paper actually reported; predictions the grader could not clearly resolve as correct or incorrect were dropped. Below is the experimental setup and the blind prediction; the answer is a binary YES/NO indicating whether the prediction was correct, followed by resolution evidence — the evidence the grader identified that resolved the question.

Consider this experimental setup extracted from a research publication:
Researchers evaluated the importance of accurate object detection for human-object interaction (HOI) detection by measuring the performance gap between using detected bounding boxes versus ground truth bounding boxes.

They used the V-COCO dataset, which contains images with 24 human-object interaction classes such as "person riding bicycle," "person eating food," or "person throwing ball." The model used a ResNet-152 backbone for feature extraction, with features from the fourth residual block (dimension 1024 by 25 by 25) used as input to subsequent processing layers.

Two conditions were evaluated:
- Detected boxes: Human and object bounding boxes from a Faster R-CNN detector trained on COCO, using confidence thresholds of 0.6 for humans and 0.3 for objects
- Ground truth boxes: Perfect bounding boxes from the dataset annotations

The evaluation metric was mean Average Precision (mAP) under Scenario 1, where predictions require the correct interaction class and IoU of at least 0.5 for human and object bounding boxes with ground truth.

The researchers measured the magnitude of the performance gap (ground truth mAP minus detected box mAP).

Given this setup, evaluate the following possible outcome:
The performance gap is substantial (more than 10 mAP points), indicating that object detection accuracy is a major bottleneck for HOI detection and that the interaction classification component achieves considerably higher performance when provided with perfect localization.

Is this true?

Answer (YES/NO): YES